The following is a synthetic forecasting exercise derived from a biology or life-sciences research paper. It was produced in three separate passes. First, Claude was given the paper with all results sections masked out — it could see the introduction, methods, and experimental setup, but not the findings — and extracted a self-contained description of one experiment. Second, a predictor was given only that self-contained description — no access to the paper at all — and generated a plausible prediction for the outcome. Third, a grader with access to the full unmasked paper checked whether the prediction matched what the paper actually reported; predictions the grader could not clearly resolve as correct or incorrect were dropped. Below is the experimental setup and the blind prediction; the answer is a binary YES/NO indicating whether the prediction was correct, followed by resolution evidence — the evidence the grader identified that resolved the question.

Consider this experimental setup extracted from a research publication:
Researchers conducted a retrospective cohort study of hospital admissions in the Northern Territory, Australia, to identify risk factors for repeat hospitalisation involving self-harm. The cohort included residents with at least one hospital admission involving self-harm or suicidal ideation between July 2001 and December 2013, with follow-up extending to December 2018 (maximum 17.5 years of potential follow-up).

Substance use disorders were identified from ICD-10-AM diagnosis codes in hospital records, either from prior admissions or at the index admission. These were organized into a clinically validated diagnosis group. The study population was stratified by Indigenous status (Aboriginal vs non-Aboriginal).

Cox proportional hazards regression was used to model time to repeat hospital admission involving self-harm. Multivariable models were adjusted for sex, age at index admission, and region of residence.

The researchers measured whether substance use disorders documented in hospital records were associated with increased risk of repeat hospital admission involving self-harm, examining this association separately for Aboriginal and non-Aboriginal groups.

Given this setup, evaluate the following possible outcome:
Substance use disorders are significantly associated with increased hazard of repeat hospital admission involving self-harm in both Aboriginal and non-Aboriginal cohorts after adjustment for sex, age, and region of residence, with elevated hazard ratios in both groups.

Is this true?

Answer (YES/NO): YES